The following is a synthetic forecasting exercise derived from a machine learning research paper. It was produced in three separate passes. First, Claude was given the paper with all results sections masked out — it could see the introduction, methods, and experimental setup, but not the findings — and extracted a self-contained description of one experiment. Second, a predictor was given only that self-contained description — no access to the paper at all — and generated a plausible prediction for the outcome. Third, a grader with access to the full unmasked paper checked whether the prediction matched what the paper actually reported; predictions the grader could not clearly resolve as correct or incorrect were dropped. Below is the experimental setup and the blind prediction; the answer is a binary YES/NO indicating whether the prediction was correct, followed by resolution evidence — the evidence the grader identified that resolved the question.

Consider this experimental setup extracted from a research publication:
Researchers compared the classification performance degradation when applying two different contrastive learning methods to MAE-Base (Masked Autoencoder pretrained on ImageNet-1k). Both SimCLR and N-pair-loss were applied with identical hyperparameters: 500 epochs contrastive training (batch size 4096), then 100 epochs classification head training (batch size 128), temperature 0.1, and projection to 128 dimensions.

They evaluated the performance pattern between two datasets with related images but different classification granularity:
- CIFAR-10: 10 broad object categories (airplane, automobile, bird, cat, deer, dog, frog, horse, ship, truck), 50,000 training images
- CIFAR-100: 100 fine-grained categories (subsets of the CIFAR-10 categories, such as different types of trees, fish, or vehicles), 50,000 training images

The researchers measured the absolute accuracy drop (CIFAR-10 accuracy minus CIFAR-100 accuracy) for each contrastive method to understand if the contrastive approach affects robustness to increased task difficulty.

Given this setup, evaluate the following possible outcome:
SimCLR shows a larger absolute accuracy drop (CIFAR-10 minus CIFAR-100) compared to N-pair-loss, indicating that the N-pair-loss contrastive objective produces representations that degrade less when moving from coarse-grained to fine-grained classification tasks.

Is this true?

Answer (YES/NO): NO